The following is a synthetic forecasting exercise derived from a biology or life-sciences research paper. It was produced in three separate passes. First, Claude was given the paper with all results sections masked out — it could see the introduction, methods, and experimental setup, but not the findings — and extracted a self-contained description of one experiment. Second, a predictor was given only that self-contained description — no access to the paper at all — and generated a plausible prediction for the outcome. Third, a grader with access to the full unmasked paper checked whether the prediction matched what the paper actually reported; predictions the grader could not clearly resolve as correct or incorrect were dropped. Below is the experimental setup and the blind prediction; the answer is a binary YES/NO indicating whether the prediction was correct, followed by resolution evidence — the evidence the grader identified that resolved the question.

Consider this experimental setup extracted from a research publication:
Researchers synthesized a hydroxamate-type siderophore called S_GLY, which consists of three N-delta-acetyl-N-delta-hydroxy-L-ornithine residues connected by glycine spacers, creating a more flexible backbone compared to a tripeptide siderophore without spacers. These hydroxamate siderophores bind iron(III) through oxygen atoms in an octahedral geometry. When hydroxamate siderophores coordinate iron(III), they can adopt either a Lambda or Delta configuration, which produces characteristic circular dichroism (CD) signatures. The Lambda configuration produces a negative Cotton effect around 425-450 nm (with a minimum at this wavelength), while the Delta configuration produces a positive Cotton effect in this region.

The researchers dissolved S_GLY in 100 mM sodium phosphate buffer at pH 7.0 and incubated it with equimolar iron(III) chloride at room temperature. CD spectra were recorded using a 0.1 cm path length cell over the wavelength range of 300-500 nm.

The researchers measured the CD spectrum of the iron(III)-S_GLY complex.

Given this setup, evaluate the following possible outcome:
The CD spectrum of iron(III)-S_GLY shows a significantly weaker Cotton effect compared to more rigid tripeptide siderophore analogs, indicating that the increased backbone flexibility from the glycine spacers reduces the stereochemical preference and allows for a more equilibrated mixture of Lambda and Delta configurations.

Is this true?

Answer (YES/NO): NO